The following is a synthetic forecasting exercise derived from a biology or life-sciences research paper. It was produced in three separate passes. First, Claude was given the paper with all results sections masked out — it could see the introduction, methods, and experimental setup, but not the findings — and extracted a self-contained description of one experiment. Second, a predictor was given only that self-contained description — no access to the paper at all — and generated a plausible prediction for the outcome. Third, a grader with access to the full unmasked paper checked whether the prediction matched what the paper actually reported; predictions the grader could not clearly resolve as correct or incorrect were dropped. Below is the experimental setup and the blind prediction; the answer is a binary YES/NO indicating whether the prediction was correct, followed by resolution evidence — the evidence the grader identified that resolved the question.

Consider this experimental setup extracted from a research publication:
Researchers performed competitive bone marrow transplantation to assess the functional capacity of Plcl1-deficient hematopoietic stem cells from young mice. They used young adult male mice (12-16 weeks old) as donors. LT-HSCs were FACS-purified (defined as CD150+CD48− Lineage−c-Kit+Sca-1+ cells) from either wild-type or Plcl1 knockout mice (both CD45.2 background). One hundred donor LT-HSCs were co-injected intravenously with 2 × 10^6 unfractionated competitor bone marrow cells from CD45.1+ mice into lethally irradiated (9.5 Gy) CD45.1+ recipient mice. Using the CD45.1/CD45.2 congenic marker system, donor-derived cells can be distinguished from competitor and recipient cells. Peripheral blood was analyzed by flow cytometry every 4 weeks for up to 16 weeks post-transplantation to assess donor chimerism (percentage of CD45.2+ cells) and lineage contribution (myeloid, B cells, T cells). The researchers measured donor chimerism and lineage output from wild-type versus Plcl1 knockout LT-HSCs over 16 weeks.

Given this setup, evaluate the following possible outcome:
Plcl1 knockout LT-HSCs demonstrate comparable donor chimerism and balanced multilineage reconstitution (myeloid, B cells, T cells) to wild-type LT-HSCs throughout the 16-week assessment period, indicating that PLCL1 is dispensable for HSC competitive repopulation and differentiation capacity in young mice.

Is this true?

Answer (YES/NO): YES